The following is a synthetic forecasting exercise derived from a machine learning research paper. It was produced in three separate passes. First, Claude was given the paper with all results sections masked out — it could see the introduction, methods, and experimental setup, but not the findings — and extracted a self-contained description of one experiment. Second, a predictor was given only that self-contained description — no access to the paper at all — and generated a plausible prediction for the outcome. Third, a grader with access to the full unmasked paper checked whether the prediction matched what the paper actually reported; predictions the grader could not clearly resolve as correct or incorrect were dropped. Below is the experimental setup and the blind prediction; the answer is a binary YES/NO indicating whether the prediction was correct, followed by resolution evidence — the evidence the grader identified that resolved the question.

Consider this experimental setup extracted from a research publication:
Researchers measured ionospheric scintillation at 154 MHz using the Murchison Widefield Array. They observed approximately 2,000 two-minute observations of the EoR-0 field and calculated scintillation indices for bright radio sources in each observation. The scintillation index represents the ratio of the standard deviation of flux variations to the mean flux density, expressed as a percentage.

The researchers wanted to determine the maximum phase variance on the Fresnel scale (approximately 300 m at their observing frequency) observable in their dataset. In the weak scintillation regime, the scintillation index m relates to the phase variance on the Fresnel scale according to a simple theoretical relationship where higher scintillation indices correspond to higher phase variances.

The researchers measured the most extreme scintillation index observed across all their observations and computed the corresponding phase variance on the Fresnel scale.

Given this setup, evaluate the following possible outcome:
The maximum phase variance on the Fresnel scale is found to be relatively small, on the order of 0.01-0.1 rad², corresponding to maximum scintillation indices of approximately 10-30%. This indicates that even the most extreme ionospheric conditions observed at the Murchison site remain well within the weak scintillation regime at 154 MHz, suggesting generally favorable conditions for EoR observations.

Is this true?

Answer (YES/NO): YES